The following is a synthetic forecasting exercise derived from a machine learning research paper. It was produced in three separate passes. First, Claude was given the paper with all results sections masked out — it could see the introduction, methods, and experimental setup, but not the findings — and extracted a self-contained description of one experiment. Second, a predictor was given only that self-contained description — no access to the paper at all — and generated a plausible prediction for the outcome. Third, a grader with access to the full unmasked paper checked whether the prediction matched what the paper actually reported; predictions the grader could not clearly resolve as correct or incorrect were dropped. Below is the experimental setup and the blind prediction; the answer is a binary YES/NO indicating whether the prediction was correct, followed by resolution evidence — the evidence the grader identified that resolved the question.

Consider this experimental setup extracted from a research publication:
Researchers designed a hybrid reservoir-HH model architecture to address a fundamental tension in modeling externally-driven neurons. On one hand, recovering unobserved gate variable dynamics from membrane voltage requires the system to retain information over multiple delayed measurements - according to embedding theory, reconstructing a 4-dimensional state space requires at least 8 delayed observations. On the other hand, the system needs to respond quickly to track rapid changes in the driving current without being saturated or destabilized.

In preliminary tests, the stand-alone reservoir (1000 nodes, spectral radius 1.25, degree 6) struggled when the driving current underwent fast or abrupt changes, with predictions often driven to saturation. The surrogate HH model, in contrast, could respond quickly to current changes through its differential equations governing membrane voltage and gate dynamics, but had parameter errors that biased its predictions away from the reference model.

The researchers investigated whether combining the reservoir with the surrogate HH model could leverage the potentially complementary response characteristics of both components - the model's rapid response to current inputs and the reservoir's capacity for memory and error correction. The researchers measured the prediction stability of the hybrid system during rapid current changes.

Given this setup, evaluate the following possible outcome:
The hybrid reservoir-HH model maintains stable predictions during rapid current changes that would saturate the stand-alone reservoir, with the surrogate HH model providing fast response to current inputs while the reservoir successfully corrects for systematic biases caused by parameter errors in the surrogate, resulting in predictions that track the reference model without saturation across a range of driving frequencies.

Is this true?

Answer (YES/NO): YES